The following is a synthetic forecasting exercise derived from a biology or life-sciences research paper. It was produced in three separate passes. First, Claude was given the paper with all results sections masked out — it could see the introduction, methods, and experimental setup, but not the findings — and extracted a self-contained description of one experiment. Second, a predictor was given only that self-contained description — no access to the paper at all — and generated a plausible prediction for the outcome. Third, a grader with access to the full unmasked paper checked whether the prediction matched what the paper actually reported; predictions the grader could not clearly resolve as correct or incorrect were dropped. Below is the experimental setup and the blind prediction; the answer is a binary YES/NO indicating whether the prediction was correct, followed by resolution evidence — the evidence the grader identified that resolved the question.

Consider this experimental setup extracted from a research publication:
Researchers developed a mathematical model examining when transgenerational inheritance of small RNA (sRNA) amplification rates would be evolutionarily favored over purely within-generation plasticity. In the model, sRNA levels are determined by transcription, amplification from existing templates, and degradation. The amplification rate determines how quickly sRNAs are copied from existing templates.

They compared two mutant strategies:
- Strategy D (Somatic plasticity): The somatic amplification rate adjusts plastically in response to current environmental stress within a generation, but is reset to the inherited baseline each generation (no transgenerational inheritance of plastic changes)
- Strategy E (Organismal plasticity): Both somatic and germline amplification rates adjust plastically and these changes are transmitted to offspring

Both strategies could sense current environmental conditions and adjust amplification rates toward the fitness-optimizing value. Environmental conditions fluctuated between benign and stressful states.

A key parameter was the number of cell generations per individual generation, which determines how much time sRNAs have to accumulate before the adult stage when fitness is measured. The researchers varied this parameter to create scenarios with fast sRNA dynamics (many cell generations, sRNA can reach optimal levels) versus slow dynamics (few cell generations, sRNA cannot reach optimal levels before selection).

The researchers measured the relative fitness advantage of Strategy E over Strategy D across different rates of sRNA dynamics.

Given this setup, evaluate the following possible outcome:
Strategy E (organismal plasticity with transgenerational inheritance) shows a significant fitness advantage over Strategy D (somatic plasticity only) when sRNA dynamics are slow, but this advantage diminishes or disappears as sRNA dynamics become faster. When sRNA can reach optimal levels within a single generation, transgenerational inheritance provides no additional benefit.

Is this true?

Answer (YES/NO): YES